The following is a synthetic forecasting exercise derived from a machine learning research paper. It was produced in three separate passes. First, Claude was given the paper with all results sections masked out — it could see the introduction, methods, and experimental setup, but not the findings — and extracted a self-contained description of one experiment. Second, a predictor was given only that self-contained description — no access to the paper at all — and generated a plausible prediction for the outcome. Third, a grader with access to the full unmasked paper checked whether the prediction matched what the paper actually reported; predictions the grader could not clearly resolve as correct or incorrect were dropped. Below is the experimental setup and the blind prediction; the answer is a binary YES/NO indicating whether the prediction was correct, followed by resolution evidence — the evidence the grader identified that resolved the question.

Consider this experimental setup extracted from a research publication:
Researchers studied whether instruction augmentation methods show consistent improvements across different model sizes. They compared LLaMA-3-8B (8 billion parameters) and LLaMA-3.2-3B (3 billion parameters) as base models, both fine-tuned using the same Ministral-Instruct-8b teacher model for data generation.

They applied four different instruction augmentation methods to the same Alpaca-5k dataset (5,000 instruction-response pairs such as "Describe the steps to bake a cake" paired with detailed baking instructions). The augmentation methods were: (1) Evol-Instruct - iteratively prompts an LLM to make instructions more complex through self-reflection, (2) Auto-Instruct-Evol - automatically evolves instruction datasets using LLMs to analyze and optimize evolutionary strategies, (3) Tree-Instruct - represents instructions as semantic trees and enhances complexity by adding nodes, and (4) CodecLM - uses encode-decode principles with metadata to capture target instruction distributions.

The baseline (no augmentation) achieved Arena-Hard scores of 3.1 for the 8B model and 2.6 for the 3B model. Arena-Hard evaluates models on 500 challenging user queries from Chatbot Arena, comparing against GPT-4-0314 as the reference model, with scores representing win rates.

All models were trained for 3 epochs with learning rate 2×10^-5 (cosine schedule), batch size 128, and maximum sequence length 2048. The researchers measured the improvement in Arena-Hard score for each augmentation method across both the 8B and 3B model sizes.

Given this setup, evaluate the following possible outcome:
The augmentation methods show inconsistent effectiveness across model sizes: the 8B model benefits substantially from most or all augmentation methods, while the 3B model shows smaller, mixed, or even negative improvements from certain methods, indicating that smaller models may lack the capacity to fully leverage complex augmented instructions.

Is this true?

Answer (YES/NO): NO